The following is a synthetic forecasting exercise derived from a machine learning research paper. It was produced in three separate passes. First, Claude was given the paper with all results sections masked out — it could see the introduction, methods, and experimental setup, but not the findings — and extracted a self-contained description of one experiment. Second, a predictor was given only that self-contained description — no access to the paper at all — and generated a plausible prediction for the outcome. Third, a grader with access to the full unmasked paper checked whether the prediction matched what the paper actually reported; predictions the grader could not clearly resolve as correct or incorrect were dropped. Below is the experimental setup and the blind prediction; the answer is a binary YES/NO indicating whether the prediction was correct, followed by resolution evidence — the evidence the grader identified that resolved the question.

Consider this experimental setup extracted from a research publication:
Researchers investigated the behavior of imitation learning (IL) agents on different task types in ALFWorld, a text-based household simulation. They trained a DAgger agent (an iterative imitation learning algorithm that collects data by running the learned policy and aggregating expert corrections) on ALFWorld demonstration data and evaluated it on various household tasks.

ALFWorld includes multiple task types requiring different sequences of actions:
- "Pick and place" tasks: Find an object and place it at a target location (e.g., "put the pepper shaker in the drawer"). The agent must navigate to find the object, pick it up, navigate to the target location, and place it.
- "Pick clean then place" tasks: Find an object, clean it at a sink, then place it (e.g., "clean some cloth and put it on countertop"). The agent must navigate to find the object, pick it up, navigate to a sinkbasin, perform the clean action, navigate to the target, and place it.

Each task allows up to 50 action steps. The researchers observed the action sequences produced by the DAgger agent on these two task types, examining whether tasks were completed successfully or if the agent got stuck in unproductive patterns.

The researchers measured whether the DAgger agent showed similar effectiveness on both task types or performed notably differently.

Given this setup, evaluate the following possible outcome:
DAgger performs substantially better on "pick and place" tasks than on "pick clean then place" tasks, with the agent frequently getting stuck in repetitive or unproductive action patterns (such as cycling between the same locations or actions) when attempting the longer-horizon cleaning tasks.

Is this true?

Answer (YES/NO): NO